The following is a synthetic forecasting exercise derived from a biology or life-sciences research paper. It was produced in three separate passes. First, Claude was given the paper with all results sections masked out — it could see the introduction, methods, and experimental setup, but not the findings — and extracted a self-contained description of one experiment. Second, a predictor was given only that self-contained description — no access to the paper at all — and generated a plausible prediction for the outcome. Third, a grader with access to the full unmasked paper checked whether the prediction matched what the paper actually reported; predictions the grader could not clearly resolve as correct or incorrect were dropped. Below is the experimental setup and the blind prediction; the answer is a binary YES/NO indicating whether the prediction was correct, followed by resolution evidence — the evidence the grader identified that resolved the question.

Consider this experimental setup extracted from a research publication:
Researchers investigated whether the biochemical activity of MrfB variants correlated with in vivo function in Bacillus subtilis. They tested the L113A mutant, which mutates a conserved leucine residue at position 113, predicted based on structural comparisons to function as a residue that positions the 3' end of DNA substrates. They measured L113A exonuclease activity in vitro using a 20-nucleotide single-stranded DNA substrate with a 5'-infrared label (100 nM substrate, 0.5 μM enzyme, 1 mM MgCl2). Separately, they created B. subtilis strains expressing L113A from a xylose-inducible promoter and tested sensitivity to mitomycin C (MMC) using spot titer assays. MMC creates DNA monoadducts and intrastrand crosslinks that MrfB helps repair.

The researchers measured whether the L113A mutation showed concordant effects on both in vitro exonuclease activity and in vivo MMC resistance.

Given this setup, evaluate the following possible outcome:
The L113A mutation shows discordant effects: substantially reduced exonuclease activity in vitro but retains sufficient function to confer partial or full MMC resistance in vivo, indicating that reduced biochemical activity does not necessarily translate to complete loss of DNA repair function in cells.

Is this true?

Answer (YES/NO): NO